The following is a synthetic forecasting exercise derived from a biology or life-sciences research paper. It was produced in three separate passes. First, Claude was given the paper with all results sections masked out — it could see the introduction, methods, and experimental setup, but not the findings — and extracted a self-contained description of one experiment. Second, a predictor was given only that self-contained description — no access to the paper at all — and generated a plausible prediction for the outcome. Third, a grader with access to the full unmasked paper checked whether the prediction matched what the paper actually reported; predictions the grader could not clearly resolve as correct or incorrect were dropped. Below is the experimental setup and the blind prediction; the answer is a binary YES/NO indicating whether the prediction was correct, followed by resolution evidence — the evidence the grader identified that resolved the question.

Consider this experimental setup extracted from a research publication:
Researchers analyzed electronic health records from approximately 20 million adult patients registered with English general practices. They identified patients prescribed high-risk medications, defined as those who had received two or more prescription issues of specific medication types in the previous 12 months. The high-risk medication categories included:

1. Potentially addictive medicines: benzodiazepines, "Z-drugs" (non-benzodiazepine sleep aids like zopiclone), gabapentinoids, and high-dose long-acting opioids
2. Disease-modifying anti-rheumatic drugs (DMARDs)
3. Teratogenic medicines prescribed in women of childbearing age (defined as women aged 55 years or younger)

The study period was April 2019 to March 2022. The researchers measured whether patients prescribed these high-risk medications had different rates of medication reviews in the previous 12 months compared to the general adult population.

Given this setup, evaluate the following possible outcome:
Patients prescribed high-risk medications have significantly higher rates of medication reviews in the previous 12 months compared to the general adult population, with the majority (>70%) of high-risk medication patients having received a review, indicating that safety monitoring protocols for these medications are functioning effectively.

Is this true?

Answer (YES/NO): NO